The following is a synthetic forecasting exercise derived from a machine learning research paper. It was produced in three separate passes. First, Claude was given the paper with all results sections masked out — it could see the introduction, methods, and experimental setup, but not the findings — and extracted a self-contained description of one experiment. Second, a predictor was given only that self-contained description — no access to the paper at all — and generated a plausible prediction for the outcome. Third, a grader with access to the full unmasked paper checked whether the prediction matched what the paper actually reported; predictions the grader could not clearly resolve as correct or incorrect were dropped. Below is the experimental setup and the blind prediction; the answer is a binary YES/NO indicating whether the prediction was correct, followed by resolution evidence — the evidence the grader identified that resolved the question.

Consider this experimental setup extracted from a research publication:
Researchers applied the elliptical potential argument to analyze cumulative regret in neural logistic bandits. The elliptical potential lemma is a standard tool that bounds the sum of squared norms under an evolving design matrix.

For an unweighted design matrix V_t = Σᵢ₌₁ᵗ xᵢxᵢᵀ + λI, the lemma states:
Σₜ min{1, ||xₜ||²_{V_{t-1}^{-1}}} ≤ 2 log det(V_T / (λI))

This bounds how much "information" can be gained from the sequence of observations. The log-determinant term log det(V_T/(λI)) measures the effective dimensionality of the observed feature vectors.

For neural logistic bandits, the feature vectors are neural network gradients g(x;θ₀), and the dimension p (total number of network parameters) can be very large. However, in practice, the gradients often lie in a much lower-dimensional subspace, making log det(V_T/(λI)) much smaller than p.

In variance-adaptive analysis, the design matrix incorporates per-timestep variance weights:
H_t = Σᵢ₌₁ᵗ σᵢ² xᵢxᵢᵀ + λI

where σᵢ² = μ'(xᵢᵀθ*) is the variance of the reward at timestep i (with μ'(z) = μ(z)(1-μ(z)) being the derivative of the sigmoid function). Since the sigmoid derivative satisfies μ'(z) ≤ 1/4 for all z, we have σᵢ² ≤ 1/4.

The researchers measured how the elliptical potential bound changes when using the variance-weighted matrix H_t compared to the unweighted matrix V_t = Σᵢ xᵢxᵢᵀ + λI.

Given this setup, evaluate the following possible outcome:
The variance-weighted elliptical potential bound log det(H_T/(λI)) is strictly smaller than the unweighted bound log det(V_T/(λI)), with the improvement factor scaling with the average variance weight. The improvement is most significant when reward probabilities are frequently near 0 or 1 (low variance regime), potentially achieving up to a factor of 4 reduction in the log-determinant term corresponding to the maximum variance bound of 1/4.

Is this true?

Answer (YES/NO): NO